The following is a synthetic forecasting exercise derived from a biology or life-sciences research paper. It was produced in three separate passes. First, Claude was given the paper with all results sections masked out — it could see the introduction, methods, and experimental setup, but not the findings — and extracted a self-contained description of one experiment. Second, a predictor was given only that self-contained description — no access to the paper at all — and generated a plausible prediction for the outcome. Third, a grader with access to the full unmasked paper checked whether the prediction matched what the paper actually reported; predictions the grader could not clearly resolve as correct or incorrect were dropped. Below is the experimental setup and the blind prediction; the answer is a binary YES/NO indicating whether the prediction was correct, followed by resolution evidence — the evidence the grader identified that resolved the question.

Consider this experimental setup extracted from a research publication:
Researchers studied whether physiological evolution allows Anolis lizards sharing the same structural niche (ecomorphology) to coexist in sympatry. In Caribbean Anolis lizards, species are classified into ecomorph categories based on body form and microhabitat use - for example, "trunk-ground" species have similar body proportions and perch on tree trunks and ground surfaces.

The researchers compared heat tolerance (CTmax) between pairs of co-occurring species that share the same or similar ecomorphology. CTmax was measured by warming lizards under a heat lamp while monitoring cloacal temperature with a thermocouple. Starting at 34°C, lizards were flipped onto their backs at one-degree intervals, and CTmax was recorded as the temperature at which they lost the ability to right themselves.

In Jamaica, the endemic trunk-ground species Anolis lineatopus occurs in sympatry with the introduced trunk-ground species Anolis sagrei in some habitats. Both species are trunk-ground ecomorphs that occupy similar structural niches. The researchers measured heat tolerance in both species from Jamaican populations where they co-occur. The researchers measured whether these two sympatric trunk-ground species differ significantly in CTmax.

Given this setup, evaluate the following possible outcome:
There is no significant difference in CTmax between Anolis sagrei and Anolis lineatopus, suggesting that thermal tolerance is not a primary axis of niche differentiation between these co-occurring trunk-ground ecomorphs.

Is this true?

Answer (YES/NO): NO